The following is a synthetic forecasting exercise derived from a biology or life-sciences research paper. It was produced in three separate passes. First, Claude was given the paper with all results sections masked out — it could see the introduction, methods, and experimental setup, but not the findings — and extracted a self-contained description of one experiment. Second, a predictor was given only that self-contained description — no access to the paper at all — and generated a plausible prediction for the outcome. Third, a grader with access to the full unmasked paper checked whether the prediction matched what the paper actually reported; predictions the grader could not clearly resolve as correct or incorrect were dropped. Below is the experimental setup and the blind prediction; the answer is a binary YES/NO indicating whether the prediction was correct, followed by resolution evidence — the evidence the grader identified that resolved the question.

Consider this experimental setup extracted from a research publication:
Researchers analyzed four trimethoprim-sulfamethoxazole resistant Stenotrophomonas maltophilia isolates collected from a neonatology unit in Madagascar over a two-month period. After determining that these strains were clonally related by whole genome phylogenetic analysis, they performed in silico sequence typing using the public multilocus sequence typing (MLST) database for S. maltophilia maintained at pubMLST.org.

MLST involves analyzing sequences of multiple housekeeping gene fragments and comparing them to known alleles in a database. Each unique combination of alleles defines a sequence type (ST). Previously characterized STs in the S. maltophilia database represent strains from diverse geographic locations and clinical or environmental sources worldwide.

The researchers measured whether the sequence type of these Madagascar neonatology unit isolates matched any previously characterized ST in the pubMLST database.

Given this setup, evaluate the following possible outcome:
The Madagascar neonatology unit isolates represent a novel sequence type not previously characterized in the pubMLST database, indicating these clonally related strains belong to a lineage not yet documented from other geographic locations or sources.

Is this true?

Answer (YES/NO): YES